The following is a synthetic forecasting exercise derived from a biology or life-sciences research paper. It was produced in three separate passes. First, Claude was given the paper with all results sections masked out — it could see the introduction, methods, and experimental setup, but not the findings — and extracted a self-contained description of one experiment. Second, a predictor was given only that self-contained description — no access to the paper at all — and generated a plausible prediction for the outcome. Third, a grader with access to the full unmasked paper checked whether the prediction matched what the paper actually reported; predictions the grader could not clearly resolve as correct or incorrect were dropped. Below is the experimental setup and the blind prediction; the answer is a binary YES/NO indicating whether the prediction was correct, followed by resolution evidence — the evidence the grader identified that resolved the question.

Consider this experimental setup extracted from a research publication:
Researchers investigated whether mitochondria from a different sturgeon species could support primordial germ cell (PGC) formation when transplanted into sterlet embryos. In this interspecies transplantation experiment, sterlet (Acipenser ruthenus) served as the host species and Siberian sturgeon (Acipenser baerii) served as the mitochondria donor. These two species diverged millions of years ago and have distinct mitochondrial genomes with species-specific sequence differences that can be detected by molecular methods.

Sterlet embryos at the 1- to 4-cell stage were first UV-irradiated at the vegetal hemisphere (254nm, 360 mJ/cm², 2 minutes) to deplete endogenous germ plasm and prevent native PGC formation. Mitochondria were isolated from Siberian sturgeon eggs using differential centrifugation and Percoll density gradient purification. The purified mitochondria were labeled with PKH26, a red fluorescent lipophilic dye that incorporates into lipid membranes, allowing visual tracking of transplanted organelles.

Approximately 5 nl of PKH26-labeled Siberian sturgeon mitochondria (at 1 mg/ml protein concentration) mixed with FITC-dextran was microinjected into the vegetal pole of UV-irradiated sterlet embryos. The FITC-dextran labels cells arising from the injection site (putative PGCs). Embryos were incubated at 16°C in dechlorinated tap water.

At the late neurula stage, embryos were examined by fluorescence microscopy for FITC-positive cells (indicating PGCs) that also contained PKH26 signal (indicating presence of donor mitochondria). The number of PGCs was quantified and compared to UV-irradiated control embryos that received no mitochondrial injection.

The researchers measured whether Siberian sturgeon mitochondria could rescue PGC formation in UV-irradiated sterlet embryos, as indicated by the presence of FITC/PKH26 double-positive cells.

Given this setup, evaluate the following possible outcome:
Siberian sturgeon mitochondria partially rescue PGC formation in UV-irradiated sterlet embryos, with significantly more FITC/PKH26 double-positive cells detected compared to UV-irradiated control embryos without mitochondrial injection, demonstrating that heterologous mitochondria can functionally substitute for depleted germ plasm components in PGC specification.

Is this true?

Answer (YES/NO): NO